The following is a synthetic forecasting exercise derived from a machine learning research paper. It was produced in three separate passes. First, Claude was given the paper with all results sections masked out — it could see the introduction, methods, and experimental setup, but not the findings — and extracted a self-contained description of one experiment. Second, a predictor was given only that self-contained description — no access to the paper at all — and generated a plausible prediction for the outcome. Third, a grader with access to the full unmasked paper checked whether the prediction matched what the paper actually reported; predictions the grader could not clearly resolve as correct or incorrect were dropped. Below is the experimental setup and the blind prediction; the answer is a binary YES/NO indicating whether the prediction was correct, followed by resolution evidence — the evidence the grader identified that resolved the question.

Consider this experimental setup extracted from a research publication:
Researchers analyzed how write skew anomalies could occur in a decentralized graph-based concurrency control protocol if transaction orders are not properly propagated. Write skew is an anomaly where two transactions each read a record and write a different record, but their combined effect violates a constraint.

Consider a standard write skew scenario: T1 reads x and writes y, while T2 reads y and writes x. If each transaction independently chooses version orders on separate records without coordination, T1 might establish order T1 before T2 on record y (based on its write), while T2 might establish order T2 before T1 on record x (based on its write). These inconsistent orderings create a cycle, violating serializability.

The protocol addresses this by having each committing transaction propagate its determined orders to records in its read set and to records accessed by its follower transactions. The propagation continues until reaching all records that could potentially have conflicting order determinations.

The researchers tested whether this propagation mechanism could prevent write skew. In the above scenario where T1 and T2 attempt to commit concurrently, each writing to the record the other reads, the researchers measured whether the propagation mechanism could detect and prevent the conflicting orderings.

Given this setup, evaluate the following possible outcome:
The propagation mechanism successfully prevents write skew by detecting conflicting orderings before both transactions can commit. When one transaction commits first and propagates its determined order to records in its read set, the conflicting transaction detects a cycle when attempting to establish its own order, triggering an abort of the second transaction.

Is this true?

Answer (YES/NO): YES